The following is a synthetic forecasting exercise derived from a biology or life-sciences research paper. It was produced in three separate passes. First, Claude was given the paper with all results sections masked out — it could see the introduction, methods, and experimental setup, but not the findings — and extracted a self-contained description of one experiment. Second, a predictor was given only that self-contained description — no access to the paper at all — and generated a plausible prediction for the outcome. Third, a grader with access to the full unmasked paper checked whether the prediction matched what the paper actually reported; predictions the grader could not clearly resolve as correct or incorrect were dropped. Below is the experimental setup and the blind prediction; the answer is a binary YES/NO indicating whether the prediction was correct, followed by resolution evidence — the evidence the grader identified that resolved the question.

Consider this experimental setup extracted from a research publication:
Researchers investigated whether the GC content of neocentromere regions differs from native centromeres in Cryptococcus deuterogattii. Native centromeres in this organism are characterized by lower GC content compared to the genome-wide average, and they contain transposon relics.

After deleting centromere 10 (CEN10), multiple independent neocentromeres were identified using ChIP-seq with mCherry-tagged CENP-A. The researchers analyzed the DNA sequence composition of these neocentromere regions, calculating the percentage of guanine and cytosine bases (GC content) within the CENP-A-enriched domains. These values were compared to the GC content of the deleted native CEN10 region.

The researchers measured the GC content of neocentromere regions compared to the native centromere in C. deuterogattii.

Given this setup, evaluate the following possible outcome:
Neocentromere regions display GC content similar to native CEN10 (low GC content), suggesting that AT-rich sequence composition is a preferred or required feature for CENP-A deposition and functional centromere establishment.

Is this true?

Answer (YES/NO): NO